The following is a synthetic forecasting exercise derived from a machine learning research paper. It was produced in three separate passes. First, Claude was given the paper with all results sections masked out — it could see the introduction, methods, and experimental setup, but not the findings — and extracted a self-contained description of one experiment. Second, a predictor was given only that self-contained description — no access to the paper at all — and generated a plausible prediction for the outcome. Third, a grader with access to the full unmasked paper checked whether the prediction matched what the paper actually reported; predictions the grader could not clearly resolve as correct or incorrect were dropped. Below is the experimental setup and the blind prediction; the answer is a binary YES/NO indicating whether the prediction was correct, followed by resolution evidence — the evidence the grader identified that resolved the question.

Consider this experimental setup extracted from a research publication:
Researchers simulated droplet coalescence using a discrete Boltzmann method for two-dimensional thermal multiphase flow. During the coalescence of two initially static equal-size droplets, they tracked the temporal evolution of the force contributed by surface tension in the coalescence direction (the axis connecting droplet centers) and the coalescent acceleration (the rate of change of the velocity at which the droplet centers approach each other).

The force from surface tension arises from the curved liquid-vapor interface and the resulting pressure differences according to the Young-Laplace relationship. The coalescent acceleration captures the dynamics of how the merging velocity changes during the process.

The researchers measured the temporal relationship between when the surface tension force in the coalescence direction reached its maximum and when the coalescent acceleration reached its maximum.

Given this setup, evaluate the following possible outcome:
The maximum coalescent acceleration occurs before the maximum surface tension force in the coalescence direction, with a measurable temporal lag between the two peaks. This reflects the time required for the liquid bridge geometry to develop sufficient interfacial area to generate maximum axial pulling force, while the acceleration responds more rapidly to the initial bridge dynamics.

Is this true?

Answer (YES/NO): NO